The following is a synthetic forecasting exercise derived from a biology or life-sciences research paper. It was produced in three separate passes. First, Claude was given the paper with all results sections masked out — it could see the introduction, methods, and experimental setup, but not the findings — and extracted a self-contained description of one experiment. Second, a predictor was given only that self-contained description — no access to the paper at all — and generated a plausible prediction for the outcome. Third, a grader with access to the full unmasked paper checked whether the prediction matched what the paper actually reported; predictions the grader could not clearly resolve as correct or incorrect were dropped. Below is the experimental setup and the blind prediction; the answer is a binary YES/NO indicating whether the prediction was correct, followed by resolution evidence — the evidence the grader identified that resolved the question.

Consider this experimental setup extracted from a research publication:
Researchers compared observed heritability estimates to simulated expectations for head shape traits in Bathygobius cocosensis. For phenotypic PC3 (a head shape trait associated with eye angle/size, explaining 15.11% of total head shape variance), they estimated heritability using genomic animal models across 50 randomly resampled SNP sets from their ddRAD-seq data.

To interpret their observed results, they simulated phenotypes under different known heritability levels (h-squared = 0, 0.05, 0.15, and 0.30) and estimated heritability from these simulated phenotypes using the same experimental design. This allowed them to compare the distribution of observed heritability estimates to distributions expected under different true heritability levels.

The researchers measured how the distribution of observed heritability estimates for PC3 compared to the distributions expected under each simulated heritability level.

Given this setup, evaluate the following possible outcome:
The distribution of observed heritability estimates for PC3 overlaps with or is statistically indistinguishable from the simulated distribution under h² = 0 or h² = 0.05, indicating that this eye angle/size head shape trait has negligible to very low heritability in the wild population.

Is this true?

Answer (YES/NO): YES